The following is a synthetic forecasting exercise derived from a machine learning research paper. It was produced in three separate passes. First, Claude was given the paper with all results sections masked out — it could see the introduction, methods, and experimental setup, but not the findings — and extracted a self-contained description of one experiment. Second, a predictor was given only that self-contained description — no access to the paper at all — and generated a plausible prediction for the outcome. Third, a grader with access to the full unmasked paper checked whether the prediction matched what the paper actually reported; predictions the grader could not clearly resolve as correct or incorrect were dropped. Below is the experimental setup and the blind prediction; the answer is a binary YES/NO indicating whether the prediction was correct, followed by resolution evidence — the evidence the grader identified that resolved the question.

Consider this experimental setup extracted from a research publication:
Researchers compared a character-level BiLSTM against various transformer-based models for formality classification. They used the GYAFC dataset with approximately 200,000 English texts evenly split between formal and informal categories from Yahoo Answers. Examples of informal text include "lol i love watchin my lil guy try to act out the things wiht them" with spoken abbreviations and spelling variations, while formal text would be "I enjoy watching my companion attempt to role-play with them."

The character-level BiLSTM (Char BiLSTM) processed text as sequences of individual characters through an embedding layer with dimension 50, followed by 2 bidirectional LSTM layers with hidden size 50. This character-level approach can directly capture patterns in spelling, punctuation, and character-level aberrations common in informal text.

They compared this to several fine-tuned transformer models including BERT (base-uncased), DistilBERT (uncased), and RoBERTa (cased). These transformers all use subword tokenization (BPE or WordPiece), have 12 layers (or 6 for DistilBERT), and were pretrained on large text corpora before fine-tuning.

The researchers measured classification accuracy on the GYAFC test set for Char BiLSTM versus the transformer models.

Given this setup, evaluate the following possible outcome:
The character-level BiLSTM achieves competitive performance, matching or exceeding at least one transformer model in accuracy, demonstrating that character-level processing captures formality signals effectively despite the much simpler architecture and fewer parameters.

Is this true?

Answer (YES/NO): YES